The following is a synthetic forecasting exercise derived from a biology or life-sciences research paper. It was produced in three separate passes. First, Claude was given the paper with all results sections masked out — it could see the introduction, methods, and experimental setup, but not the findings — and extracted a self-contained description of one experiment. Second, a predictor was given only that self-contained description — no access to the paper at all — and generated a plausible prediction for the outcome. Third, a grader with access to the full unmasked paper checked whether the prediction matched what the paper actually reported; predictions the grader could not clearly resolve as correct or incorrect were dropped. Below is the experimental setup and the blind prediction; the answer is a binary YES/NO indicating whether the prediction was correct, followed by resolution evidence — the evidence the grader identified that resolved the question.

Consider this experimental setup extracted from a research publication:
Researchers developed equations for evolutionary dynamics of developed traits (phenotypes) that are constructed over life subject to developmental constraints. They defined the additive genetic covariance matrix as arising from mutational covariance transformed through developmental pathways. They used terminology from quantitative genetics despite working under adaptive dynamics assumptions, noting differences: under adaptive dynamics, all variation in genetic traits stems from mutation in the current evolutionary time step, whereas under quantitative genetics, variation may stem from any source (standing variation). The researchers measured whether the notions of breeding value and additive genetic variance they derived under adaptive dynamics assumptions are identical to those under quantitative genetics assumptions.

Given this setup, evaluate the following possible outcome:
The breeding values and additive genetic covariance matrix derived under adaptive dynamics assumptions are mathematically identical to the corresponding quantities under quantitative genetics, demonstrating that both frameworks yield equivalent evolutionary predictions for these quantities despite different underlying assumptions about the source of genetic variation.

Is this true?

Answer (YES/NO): NO